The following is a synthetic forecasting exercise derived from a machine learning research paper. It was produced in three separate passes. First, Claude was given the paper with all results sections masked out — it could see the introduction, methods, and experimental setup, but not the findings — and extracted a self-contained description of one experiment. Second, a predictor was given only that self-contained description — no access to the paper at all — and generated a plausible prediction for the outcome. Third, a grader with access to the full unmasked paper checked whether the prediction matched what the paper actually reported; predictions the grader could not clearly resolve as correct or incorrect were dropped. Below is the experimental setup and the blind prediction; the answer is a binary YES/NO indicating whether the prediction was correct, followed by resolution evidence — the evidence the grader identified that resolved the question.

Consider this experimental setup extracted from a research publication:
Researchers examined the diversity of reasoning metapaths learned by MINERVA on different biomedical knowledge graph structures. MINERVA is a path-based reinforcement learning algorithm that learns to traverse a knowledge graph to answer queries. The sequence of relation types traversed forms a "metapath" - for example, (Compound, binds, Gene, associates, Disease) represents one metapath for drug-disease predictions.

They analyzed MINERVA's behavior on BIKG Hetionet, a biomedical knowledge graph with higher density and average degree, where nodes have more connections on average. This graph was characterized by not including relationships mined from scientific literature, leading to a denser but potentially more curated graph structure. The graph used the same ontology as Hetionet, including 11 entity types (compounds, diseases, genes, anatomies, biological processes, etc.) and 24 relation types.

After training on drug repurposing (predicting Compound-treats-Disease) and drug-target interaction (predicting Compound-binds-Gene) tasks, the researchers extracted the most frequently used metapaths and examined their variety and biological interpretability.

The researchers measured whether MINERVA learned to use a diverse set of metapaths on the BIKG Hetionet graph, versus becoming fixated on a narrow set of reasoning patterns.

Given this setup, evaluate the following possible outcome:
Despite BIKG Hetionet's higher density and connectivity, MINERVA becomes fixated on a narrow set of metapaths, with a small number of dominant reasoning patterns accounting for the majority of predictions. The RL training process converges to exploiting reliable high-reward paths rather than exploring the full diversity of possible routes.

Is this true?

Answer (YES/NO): NO